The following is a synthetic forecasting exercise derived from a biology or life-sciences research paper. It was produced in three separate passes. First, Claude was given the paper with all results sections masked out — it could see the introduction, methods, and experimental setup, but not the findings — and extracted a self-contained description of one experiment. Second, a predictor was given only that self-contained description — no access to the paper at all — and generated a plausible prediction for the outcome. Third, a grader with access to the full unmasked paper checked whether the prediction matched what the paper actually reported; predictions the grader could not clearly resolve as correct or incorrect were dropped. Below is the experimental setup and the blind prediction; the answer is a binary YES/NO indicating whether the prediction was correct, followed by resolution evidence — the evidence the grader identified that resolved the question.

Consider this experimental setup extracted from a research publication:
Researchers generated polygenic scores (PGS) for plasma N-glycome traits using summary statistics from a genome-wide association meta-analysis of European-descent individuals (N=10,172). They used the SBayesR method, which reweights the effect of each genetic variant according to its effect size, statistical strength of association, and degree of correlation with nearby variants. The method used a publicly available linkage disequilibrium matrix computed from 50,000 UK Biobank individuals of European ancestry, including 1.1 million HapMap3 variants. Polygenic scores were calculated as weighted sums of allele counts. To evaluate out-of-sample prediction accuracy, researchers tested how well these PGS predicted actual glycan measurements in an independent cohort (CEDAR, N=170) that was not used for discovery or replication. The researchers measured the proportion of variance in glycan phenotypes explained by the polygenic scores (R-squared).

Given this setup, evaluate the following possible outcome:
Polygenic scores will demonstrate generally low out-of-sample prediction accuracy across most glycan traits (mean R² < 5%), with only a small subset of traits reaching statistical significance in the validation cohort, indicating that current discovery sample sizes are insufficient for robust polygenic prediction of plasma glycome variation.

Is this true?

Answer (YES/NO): NO